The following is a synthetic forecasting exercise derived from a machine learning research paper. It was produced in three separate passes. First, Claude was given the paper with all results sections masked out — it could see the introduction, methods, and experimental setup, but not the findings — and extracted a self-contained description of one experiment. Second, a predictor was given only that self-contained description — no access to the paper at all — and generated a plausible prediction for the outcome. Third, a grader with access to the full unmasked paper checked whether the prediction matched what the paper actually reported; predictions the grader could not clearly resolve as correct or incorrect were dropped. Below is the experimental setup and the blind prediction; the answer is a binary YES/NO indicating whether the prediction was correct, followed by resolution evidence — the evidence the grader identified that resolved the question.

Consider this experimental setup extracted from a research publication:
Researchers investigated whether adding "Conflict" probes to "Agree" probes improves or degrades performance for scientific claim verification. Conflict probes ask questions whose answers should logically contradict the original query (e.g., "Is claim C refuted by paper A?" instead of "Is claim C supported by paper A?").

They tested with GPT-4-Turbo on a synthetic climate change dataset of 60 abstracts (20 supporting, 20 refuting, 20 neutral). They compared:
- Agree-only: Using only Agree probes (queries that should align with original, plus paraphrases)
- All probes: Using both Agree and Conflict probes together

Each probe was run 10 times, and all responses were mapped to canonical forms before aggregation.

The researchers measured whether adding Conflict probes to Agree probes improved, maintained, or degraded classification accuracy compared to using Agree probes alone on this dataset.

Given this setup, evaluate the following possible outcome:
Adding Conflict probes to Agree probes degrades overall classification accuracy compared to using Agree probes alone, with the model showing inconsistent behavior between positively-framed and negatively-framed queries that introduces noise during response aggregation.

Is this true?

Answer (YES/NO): YES